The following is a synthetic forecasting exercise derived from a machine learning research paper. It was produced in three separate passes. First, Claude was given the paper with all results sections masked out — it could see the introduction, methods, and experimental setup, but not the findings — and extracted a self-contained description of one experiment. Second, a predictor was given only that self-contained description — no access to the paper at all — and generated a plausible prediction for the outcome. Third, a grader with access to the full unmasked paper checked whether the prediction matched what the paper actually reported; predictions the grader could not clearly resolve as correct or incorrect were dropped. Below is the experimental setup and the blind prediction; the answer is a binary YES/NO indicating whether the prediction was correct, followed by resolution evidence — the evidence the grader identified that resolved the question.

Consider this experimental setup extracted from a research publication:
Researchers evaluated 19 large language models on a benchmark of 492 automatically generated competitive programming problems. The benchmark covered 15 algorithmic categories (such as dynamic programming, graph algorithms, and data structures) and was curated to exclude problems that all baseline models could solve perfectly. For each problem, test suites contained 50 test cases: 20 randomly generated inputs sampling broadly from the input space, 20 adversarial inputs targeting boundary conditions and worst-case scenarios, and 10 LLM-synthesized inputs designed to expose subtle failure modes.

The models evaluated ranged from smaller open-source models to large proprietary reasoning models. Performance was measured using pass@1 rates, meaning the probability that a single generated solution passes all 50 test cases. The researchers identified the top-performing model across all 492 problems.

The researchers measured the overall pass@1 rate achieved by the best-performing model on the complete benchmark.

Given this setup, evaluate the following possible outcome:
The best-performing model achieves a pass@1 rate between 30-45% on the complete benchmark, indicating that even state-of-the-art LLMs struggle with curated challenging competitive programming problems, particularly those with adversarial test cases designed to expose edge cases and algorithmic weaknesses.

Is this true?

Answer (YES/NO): NO